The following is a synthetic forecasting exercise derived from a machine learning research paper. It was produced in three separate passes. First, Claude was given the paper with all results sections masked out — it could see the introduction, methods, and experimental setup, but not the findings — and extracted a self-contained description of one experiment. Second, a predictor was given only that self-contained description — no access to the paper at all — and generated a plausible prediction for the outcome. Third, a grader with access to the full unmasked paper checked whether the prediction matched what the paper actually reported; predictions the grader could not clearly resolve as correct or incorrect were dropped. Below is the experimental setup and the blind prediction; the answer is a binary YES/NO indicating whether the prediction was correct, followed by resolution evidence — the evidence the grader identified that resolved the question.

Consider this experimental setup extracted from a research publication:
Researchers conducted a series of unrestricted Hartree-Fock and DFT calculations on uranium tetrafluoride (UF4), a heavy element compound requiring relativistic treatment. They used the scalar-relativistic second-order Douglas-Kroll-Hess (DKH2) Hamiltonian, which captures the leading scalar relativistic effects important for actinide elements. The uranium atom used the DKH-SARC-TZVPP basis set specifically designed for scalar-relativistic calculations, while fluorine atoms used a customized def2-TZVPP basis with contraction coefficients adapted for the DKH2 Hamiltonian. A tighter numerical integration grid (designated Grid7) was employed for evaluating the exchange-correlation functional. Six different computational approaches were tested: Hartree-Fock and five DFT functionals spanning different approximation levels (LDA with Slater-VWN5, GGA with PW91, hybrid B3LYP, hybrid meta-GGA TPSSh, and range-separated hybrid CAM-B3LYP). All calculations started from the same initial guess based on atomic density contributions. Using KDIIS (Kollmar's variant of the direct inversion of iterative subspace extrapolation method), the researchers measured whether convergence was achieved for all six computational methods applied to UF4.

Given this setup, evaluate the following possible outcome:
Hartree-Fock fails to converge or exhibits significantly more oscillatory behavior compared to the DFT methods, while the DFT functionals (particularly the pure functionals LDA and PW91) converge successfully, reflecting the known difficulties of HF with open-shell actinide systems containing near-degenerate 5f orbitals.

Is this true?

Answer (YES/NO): NO